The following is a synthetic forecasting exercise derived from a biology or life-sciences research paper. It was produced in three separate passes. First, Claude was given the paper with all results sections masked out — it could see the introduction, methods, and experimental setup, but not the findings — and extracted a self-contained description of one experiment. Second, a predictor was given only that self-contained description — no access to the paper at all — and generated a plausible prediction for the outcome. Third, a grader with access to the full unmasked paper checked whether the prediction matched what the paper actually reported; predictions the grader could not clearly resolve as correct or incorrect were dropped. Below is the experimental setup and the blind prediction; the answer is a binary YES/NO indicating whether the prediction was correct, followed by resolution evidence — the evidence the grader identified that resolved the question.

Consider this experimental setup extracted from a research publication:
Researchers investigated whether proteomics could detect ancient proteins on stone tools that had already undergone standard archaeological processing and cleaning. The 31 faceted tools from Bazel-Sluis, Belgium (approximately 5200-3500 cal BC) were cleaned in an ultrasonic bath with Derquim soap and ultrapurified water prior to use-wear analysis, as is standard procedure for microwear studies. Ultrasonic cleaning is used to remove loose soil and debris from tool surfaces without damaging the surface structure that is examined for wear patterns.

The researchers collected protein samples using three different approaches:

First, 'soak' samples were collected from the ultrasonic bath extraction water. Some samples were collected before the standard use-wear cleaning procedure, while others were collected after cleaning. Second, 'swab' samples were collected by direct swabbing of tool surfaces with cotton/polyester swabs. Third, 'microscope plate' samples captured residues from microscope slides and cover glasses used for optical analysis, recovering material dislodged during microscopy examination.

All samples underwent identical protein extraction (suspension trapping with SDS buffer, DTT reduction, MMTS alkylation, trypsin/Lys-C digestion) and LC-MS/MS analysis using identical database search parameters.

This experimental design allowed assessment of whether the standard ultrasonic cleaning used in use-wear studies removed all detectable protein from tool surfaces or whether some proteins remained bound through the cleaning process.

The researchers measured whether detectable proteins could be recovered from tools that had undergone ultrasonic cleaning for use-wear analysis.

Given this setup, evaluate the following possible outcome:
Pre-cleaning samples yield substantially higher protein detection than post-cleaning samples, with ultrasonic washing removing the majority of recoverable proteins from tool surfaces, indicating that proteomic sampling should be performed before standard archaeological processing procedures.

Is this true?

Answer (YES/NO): NO